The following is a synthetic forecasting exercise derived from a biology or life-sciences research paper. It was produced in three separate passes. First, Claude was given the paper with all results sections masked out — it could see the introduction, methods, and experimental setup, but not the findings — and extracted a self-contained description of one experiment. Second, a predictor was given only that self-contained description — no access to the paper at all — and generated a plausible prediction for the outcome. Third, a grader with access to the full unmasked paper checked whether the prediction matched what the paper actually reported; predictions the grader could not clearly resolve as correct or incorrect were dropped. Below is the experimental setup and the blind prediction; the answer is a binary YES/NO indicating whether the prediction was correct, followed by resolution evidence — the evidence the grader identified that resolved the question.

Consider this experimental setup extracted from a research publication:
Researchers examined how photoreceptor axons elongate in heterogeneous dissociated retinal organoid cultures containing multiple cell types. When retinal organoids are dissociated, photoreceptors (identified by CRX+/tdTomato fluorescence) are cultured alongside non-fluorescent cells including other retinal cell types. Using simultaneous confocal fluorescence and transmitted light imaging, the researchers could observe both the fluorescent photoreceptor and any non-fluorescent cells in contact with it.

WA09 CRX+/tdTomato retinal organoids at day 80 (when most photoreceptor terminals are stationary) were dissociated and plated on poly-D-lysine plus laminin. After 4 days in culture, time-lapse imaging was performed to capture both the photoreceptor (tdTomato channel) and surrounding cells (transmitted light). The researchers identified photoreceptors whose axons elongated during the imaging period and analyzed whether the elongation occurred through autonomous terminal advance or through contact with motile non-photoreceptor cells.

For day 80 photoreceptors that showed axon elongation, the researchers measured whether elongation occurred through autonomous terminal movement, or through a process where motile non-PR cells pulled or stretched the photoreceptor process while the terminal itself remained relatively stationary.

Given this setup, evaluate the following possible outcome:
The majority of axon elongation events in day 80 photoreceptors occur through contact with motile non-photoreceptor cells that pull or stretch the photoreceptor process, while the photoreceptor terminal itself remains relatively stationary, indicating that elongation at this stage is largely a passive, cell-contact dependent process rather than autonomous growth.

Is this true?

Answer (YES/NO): YES